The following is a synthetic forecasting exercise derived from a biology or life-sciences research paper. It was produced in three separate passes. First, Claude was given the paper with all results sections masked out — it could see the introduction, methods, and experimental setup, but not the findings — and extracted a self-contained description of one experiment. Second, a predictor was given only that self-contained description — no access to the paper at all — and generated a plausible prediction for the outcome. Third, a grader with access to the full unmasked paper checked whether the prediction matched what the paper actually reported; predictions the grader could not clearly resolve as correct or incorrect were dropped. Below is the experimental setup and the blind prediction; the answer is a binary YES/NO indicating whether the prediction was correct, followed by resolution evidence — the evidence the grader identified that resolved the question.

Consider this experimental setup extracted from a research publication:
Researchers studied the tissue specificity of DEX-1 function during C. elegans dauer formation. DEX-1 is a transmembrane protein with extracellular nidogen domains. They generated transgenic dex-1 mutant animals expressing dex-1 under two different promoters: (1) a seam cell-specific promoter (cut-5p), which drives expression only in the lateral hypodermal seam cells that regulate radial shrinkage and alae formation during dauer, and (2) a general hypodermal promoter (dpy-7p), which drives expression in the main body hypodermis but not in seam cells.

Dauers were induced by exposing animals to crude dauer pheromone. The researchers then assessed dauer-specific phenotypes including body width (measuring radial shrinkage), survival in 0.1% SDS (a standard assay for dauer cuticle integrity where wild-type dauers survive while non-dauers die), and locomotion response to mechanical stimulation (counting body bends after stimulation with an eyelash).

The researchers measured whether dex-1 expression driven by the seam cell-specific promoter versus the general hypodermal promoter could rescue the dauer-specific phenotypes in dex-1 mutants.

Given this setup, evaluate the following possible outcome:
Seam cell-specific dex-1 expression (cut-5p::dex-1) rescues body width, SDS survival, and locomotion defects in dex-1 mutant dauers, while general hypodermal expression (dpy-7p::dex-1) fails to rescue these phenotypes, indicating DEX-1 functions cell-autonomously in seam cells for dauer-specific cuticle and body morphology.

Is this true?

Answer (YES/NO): YES